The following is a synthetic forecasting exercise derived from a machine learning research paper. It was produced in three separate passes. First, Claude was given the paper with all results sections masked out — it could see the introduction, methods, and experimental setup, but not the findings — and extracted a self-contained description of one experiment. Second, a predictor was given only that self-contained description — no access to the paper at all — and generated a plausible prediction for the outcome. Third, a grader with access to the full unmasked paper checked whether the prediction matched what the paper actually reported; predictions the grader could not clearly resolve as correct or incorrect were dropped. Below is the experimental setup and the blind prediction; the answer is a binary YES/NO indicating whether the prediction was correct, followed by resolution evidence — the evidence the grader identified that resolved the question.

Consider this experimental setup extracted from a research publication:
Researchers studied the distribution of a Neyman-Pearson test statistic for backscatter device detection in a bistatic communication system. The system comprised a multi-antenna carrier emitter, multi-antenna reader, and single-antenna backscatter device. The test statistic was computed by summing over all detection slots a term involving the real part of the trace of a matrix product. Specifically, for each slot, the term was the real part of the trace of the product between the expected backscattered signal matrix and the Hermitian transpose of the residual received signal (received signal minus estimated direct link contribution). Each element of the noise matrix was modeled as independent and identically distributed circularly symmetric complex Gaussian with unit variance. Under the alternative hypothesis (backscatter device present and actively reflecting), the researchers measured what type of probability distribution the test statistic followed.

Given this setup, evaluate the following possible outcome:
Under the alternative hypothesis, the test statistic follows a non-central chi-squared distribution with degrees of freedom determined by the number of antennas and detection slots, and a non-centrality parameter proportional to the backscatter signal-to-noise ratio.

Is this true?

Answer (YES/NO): NO